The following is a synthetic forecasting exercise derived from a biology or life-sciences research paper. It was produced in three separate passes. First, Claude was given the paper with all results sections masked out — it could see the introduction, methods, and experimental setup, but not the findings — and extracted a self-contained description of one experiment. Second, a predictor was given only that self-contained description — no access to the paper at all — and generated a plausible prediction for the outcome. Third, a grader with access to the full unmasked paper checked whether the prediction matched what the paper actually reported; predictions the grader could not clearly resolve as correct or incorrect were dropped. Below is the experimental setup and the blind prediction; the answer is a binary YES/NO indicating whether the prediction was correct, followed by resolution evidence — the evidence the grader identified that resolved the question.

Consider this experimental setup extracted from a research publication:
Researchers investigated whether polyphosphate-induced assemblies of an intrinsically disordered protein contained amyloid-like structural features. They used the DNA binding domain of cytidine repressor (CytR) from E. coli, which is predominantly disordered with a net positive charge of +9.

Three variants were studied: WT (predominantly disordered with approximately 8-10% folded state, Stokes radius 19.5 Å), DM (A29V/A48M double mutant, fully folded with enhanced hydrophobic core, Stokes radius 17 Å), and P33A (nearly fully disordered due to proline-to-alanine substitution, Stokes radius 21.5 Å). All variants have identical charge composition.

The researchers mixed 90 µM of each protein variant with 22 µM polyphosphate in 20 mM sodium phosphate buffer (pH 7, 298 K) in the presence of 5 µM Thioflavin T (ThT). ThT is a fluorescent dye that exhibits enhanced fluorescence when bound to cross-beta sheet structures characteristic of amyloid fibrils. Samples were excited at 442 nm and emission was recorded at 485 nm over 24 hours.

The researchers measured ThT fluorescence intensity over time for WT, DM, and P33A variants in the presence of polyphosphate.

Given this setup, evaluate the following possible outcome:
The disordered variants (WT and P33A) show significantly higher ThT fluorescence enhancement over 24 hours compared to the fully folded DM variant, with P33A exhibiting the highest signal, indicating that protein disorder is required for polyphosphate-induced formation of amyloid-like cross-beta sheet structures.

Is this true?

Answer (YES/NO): YES